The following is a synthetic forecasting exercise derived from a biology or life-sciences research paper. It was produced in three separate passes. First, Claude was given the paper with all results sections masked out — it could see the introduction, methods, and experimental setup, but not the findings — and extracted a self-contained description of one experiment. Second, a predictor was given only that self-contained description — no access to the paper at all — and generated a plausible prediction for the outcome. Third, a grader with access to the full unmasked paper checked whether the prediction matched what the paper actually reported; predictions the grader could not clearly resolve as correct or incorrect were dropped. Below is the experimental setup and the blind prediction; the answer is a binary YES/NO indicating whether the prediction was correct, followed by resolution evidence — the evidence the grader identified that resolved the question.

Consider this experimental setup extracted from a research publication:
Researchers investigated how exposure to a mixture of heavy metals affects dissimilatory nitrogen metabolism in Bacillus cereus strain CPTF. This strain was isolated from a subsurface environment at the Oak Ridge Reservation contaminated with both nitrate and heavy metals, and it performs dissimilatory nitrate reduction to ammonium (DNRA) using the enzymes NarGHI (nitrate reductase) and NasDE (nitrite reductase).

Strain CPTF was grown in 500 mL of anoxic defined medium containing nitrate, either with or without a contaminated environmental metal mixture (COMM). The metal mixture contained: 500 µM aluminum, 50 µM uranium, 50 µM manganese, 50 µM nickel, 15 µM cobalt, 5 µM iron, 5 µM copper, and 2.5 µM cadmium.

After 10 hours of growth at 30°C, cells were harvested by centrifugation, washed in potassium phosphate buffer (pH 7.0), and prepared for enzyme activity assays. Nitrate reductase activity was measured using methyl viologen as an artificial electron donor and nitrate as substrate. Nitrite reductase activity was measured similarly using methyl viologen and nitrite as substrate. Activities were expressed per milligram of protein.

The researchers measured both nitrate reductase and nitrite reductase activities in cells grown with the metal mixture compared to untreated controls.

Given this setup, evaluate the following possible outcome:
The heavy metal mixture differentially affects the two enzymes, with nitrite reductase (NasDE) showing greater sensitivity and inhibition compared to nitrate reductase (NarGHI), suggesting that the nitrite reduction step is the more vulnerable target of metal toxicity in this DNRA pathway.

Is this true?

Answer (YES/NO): YES